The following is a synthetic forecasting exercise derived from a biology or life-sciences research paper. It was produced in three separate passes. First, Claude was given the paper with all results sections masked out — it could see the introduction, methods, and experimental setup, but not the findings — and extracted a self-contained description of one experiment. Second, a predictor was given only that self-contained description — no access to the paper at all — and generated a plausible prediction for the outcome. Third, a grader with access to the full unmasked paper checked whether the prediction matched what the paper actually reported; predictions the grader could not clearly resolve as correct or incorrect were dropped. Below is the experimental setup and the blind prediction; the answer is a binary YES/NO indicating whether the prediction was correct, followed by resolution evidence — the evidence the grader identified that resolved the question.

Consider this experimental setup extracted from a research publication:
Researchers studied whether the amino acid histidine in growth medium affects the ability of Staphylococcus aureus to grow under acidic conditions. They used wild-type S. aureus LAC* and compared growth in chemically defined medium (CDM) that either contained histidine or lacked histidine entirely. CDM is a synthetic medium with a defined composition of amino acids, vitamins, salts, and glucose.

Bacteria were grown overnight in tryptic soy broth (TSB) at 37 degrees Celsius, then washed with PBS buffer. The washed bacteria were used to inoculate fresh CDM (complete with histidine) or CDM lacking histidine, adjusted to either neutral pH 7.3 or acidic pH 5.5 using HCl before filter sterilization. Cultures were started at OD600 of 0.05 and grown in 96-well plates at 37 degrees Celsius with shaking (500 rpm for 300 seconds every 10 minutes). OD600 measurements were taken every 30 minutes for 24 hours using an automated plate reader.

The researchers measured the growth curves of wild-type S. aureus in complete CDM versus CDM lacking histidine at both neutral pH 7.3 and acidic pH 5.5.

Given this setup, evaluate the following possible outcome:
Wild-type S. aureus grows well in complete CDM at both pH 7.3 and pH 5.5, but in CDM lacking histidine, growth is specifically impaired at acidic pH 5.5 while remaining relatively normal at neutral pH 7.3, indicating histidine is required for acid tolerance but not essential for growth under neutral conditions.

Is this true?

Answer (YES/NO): NO